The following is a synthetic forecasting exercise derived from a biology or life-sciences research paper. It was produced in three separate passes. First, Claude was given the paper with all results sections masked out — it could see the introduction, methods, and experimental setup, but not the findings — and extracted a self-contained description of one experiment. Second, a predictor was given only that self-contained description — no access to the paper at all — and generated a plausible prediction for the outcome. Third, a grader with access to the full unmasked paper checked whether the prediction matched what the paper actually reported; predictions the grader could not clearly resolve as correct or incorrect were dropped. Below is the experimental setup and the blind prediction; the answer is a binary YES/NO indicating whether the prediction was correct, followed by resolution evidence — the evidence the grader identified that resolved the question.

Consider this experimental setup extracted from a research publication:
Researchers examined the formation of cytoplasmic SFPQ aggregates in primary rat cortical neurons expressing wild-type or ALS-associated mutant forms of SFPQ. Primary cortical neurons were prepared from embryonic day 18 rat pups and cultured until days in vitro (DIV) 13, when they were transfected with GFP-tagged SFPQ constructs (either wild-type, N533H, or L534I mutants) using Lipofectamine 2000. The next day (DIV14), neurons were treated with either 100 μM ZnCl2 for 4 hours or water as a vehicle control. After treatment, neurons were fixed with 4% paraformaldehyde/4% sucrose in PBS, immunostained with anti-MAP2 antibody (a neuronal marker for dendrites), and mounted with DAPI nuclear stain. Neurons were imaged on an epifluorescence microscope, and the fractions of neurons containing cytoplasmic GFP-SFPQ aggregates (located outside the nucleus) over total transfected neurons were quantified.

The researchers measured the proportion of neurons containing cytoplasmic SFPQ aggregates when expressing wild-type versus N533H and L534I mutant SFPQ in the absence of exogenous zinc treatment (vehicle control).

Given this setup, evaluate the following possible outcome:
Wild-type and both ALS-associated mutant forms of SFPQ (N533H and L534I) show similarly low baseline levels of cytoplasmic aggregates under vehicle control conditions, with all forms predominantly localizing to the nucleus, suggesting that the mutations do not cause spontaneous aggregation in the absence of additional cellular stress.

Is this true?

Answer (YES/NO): NO